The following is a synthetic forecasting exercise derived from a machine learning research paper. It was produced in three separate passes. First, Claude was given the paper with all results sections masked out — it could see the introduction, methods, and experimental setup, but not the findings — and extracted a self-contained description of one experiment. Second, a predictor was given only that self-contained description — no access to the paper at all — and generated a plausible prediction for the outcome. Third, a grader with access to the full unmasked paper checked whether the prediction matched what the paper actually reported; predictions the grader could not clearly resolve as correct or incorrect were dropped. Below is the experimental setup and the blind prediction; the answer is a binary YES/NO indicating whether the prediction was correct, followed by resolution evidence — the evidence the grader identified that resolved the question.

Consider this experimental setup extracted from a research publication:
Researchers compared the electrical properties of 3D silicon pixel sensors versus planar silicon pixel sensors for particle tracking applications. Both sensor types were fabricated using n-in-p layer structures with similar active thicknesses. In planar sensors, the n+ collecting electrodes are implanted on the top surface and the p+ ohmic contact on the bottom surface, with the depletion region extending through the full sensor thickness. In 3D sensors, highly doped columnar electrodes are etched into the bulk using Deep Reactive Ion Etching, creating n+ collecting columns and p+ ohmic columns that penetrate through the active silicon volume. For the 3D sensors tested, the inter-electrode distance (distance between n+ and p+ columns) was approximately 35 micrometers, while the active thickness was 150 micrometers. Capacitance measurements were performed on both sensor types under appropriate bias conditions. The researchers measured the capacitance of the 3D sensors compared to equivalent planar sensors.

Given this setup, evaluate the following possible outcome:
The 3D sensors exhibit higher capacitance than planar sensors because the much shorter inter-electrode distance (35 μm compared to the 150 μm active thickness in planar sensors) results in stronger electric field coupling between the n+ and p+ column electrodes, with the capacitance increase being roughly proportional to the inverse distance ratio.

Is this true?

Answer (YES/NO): YES